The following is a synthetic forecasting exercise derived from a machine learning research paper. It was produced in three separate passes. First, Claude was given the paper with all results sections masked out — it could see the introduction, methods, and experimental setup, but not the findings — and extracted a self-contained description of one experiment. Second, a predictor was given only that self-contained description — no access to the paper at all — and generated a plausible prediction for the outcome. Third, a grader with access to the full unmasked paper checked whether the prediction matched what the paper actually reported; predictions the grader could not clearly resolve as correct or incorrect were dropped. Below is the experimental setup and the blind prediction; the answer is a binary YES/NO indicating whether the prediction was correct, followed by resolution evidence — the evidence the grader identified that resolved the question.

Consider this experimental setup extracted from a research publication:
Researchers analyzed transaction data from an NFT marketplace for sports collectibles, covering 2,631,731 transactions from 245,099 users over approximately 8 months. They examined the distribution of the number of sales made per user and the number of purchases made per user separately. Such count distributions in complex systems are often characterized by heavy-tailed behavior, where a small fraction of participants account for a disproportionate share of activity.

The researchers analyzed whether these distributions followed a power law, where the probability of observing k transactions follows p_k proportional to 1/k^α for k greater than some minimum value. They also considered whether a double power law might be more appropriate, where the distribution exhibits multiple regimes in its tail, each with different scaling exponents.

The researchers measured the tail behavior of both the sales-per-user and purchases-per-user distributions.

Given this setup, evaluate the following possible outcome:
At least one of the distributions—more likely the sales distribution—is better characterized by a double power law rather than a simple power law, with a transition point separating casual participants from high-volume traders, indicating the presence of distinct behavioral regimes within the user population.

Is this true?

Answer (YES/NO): NO